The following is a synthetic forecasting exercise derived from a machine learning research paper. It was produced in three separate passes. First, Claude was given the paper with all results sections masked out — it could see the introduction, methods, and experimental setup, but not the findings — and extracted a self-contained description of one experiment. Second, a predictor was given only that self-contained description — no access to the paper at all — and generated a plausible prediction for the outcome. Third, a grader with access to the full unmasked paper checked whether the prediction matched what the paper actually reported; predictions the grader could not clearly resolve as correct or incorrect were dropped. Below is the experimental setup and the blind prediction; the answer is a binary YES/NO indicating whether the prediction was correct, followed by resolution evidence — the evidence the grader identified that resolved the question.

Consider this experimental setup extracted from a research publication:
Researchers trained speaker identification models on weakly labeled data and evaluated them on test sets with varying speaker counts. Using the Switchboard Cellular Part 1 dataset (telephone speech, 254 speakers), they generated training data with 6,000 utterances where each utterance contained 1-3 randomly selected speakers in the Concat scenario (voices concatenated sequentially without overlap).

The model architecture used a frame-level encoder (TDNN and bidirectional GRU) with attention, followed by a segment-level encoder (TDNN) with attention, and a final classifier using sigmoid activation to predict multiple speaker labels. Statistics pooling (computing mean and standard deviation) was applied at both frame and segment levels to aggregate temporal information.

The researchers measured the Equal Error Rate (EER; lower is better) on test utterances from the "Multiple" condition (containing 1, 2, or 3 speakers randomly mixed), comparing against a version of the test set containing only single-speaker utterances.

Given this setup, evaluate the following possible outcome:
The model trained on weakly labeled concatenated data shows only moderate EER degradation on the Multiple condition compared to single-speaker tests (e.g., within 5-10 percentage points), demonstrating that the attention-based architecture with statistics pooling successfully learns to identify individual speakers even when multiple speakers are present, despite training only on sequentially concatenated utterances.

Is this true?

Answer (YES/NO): NO